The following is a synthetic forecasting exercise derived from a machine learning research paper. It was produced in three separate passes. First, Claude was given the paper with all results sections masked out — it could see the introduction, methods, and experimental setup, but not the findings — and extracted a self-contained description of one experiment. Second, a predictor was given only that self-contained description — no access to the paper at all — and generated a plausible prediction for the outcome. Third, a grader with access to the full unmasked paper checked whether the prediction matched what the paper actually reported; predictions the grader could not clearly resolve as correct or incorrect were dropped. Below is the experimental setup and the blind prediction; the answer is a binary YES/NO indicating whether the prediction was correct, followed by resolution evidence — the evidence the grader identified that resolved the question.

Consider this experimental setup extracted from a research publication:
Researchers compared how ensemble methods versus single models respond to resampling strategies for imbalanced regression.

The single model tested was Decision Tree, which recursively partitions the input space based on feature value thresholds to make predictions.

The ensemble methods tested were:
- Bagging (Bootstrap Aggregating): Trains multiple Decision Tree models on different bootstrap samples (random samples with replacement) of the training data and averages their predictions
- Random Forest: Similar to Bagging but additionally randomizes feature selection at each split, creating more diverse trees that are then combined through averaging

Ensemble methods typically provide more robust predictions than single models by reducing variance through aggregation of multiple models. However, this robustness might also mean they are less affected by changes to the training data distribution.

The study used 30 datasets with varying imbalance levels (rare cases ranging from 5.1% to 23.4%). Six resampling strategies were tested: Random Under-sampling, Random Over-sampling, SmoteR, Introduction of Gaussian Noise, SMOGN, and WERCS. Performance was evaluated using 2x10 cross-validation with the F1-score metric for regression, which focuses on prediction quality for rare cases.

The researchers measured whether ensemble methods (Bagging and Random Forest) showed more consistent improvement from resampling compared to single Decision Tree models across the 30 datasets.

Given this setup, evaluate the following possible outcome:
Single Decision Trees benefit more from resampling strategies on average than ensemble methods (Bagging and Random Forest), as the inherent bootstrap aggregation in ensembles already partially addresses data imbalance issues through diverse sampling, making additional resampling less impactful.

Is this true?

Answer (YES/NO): NO